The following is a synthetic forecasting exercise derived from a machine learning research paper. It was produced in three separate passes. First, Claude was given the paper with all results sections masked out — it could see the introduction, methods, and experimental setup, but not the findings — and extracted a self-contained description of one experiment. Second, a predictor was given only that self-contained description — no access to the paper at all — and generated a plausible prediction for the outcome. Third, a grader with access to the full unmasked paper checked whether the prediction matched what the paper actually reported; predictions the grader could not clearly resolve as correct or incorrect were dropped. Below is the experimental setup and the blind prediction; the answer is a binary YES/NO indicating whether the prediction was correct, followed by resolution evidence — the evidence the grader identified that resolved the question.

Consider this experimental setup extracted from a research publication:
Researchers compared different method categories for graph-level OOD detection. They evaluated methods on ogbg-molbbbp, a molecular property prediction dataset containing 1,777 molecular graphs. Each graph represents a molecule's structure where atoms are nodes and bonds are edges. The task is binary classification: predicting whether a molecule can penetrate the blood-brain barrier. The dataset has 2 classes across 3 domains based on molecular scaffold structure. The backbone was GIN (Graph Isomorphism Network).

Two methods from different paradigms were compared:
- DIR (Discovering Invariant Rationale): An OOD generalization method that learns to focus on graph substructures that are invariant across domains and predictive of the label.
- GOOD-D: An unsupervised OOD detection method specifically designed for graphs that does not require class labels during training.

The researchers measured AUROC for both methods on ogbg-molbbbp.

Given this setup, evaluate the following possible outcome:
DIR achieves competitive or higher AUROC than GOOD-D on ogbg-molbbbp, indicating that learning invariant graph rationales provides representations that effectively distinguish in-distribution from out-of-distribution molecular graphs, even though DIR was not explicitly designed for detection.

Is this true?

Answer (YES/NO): YES